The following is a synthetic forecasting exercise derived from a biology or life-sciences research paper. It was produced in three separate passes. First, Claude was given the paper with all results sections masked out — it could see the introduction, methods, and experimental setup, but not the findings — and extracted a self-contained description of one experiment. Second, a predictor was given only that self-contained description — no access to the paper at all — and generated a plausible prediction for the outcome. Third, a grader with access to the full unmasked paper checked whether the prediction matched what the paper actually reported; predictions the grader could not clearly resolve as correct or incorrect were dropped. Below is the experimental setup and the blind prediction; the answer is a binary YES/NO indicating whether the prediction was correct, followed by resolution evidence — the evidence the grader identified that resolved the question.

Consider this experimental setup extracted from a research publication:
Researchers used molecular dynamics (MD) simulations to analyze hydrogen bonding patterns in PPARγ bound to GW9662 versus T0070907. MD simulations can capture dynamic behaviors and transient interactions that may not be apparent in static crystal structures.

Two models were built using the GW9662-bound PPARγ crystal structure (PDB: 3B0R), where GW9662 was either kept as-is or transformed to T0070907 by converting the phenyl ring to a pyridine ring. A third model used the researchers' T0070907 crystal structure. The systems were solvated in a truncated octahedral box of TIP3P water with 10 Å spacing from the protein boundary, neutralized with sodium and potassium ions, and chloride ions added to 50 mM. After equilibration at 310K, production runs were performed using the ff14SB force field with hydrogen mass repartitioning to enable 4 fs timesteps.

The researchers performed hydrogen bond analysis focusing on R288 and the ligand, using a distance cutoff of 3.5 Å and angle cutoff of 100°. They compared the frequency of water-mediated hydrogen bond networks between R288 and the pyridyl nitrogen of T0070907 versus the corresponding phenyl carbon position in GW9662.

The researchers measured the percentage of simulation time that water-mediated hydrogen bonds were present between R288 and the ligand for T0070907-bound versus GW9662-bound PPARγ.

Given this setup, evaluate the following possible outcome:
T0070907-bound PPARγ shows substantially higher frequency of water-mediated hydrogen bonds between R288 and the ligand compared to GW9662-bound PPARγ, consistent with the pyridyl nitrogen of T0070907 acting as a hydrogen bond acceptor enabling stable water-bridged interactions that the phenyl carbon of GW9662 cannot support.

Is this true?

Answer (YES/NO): YES